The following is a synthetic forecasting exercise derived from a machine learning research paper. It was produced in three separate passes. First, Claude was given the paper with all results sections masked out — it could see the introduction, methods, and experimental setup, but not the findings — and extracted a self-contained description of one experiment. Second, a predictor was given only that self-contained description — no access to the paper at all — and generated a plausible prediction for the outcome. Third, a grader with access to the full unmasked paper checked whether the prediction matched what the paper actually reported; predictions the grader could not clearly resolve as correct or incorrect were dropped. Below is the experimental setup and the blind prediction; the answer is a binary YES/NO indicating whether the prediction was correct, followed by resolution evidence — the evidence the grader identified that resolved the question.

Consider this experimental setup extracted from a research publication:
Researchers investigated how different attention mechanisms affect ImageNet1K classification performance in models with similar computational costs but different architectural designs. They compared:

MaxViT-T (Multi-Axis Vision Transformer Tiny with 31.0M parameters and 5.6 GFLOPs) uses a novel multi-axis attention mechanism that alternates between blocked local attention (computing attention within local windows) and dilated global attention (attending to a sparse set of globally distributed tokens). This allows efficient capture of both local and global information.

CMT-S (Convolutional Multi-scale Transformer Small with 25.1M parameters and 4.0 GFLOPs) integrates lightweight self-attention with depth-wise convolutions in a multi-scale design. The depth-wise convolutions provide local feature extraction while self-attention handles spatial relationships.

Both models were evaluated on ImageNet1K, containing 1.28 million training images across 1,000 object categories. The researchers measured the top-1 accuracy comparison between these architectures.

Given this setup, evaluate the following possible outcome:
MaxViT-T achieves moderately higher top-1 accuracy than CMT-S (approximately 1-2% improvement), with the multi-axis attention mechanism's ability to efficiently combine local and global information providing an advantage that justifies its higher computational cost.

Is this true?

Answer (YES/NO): NO